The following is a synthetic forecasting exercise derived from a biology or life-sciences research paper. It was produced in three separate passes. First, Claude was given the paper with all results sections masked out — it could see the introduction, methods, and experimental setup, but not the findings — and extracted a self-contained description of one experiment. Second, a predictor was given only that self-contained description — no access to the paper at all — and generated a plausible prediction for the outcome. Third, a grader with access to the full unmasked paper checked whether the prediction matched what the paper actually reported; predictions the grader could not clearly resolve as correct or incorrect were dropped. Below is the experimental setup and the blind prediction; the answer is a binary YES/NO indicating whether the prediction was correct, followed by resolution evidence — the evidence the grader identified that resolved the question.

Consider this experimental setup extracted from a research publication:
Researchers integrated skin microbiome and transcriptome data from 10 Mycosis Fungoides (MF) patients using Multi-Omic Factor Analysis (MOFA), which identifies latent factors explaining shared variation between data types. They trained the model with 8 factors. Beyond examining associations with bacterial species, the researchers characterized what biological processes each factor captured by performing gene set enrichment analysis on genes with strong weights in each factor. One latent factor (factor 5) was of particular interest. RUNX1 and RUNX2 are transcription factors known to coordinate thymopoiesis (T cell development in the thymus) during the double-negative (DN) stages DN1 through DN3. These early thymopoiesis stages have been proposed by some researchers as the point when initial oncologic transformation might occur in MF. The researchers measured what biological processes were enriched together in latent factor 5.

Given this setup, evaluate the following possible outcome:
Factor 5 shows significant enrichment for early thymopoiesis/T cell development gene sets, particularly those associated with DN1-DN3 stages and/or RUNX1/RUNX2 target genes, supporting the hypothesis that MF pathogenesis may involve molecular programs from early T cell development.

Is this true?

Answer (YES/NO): YES